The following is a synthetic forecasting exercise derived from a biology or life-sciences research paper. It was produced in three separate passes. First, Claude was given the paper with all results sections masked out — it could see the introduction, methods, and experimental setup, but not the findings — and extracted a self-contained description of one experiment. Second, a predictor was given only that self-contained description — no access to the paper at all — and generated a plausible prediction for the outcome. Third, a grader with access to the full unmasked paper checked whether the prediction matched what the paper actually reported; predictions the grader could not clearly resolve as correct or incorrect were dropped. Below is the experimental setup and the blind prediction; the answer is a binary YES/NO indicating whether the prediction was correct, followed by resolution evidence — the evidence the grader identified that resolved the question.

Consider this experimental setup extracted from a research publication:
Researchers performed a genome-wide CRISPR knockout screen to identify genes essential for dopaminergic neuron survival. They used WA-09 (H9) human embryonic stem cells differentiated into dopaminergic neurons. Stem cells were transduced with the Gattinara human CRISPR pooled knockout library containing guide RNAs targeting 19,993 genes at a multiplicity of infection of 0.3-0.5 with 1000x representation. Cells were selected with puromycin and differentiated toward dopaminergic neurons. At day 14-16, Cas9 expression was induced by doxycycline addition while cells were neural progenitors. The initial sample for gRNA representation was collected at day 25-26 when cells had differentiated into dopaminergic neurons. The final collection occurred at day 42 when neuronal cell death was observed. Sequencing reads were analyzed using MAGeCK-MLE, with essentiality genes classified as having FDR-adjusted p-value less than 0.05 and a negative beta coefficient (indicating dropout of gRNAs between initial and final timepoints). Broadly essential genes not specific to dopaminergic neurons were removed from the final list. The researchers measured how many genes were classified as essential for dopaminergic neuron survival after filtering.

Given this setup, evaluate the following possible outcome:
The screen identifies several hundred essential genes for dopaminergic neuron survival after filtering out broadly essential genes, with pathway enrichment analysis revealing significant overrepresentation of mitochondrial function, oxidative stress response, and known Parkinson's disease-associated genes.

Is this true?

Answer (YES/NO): NO